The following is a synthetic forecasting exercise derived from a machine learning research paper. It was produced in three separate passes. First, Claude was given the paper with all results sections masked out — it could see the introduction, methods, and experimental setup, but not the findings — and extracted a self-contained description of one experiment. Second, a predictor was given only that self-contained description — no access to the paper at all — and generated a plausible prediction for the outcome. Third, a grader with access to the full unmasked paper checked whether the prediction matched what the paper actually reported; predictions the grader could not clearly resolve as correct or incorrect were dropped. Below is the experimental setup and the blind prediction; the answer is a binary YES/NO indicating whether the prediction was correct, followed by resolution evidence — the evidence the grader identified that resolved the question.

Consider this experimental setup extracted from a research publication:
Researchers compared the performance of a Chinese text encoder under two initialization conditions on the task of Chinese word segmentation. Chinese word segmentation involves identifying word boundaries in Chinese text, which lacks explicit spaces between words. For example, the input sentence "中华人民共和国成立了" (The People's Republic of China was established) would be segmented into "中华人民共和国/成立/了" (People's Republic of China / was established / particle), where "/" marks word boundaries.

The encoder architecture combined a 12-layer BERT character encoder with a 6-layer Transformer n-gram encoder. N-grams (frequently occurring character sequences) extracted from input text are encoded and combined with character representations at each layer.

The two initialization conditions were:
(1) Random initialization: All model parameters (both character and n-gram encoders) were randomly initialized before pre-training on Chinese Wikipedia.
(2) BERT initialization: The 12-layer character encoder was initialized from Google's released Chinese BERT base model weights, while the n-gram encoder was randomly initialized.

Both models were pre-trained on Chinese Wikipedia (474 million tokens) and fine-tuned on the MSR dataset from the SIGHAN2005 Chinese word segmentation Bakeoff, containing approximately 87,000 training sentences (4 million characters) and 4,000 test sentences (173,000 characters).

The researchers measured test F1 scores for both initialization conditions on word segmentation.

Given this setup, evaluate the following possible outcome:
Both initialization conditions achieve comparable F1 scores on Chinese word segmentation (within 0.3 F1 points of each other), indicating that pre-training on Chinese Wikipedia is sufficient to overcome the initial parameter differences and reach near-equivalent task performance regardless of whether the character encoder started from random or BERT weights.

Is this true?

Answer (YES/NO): NO